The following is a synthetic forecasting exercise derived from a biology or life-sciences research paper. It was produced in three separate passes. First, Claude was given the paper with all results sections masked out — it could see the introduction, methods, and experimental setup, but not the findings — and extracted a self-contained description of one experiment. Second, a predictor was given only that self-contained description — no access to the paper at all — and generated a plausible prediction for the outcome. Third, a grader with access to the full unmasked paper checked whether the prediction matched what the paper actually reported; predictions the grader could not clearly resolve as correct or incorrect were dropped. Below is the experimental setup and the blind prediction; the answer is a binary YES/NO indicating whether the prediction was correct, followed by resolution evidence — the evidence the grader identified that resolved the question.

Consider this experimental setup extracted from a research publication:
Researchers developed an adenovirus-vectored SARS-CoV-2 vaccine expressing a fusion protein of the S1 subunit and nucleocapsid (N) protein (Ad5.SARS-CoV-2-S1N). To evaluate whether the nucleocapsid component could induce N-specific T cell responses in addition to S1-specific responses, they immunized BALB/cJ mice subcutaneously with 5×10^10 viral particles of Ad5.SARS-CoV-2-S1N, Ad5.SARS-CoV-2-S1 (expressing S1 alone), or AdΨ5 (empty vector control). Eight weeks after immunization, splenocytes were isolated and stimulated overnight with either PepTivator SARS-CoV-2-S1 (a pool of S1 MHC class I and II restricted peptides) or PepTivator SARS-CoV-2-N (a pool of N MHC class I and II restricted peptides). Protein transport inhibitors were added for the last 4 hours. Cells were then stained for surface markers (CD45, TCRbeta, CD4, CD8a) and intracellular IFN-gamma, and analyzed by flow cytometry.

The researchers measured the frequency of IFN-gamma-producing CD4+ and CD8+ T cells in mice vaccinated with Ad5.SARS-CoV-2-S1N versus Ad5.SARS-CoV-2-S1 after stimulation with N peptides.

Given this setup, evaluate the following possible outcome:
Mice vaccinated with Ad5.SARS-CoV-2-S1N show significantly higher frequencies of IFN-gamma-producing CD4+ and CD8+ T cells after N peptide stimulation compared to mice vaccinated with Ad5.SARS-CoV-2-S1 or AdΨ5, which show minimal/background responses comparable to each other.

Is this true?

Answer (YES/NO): NO